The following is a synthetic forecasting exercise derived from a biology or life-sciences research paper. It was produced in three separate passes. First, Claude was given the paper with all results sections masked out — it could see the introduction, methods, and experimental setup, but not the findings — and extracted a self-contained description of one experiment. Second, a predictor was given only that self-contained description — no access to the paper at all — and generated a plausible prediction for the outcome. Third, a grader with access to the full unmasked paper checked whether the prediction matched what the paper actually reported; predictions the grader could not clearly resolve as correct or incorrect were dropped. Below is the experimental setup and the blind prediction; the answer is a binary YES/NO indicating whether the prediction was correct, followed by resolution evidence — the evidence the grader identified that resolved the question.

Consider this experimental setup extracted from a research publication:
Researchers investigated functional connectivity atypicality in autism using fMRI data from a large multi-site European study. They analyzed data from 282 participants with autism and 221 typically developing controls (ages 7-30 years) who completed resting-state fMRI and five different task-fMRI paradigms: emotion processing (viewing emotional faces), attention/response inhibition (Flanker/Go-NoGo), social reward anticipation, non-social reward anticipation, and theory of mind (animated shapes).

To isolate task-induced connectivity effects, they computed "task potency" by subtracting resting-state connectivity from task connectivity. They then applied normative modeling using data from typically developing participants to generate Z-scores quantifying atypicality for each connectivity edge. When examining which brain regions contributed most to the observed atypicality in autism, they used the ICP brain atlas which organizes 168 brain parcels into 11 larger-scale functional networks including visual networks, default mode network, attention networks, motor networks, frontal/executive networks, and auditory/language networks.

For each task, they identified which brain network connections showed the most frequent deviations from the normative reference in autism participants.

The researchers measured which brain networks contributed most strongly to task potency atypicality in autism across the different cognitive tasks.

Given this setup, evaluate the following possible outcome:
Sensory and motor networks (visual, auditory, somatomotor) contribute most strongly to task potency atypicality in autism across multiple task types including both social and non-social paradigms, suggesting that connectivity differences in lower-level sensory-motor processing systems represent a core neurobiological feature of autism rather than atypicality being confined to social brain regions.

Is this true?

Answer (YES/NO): NO